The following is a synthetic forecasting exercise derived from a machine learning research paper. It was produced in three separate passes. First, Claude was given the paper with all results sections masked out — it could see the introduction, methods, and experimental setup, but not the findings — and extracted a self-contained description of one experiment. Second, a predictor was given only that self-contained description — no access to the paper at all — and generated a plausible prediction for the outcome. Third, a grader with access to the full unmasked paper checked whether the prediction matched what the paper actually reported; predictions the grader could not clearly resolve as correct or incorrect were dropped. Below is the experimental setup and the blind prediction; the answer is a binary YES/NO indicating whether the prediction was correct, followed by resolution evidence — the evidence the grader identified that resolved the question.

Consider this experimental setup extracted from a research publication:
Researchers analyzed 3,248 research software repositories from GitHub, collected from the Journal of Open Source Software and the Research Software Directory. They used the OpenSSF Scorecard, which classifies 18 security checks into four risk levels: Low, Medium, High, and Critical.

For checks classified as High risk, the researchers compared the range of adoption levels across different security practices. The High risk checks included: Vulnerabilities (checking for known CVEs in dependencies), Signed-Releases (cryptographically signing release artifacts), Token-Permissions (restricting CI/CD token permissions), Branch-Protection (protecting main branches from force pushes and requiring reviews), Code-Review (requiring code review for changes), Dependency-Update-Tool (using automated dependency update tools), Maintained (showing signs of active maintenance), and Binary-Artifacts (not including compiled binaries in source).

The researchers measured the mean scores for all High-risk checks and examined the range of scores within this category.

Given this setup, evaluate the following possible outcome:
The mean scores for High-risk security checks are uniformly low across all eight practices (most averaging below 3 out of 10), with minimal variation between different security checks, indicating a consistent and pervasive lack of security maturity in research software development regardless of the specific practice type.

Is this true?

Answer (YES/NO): NO